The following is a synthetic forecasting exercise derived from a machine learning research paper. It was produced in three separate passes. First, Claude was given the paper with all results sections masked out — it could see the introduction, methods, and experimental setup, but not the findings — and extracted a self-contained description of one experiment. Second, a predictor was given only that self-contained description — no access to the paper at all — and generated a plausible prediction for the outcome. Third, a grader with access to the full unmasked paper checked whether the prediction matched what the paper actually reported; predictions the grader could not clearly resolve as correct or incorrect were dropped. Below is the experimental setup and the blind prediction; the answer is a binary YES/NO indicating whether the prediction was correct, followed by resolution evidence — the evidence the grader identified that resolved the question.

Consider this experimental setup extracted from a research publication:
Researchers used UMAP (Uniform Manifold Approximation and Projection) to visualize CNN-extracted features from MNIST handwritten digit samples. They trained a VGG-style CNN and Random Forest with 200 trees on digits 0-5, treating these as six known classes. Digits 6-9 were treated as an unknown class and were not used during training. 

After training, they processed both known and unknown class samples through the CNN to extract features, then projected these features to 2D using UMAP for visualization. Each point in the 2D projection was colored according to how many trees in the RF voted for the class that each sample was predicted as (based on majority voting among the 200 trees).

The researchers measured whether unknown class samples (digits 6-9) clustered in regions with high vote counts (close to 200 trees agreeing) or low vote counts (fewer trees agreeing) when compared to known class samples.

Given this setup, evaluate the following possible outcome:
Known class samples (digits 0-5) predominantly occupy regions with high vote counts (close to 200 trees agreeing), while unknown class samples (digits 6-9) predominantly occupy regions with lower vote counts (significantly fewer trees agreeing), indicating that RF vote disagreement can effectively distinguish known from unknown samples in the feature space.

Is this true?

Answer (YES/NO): YES